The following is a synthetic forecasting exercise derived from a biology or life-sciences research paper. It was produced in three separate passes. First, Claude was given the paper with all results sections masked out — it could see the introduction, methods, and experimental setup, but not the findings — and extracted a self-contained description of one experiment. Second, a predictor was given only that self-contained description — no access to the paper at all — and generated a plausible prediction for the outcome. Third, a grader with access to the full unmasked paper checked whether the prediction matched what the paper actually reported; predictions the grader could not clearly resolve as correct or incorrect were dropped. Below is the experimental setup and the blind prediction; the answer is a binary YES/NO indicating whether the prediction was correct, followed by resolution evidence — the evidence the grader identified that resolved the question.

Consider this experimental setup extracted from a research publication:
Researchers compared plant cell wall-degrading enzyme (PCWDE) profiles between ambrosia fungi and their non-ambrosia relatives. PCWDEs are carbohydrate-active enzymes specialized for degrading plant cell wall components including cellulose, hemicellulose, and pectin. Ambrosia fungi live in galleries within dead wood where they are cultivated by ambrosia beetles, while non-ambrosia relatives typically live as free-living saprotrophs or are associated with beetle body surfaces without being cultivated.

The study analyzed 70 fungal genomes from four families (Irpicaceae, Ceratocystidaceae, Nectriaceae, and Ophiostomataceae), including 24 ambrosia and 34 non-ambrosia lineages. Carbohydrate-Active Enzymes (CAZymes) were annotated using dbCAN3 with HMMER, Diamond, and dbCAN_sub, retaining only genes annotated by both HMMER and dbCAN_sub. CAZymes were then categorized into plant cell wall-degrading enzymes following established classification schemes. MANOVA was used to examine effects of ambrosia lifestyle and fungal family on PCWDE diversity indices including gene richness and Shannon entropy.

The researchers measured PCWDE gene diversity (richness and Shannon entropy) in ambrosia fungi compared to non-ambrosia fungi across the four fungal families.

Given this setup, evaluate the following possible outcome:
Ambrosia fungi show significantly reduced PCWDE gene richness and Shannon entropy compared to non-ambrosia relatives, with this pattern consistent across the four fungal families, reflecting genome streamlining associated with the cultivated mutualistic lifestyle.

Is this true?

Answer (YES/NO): NO